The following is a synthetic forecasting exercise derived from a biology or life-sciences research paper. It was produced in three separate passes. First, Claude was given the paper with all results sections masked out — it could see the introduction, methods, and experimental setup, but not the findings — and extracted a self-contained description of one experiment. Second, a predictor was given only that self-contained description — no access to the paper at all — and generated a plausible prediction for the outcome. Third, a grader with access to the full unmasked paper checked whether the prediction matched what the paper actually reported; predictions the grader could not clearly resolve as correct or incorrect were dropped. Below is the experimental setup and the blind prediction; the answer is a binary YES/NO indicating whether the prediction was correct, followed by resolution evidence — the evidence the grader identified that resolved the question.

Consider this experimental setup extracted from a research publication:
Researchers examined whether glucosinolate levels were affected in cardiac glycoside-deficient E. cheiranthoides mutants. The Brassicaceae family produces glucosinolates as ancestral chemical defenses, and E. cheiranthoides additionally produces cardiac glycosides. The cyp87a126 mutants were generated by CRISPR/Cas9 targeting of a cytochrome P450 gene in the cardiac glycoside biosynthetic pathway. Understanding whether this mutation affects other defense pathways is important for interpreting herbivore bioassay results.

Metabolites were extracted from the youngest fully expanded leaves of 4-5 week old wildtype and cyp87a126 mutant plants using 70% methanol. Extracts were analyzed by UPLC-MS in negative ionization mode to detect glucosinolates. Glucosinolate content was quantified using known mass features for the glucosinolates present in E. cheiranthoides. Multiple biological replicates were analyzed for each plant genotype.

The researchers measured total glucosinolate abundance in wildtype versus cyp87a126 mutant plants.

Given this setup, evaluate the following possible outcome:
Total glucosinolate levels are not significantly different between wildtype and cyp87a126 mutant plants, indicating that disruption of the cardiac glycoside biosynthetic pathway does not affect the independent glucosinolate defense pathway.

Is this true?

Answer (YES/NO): YES